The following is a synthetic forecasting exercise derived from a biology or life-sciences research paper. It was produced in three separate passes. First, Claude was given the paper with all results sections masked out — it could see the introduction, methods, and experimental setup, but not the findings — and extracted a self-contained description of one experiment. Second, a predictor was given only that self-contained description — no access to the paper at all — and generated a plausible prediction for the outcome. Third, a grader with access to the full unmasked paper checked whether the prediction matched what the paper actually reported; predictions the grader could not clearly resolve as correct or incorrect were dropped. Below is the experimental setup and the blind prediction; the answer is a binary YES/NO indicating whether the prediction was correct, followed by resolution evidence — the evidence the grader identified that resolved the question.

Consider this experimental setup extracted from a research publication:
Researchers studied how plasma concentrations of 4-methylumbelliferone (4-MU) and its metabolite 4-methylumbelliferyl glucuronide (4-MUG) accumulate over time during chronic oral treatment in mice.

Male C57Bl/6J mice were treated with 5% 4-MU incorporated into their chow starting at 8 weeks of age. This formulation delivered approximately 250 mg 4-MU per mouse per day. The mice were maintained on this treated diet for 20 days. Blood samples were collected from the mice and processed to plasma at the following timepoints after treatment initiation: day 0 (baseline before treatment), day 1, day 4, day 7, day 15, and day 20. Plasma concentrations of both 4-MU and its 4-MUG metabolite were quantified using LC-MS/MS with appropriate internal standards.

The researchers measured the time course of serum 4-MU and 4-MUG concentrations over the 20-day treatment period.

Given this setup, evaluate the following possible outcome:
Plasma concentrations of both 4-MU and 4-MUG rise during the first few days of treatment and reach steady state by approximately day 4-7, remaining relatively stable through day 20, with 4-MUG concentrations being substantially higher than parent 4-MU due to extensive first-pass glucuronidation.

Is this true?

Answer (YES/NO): NO